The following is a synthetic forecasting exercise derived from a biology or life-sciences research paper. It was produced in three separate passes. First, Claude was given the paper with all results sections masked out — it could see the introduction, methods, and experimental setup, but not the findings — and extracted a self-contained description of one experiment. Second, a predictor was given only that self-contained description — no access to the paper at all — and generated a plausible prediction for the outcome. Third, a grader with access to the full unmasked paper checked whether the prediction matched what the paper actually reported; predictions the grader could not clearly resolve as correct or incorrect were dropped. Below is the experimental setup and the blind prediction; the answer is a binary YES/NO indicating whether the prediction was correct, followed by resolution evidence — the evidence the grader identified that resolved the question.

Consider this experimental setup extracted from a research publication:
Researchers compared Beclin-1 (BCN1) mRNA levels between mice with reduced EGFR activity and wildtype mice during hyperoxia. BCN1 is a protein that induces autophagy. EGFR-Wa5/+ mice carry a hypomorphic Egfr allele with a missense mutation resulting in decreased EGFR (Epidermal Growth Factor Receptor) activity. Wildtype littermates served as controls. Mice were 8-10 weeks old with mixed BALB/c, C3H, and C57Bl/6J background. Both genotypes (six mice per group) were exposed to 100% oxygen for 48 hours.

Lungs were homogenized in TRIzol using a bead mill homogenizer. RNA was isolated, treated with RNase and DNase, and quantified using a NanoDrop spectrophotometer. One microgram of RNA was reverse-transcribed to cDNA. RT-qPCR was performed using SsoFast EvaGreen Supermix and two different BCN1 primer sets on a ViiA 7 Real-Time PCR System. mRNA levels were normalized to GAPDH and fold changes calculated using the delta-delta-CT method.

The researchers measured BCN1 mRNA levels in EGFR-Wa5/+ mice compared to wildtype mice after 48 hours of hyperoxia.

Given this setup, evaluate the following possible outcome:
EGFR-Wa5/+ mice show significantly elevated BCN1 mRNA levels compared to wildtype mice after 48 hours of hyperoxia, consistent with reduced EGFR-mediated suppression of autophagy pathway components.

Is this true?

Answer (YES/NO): NO